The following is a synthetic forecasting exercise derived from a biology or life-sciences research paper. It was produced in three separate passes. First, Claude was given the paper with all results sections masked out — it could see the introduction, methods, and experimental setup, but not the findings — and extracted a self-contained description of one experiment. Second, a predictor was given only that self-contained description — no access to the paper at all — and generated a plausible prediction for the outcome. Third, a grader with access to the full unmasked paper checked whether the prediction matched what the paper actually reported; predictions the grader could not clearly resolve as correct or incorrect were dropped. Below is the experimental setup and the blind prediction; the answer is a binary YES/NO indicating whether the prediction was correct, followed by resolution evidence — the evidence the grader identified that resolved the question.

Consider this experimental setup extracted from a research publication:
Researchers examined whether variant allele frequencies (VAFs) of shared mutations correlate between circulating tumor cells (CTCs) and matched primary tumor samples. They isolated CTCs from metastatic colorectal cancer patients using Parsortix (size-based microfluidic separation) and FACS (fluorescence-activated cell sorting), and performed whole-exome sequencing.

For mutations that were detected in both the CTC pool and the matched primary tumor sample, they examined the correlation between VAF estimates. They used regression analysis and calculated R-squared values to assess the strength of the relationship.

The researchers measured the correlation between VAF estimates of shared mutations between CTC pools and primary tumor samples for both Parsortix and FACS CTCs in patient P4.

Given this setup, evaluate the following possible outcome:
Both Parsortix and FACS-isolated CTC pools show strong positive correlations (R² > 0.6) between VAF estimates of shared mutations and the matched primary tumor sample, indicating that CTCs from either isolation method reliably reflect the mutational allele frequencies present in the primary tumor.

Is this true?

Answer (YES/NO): NO